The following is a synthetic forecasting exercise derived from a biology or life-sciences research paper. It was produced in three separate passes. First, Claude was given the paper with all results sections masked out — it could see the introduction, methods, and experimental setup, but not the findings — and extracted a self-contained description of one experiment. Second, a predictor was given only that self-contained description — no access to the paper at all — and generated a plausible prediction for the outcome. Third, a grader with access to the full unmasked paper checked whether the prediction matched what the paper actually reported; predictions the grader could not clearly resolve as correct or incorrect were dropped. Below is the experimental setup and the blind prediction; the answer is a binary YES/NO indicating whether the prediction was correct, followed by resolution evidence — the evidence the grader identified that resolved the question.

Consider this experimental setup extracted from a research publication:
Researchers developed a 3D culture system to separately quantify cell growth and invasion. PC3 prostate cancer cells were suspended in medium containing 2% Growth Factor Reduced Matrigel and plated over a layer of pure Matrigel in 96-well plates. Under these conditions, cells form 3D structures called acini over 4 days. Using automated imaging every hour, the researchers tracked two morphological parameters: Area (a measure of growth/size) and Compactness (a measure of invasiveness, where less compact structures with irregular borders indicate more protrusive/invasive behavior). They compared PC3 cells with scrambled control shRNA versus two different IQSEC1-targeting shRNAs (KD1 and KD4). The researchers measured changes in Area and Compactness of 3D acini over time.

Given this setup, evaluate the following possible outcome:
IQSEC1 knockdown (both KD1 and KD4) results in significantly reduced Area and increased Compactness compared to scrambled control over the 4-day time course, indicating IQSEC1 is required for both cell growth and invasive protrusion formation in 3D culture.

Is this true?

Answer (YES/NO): NO